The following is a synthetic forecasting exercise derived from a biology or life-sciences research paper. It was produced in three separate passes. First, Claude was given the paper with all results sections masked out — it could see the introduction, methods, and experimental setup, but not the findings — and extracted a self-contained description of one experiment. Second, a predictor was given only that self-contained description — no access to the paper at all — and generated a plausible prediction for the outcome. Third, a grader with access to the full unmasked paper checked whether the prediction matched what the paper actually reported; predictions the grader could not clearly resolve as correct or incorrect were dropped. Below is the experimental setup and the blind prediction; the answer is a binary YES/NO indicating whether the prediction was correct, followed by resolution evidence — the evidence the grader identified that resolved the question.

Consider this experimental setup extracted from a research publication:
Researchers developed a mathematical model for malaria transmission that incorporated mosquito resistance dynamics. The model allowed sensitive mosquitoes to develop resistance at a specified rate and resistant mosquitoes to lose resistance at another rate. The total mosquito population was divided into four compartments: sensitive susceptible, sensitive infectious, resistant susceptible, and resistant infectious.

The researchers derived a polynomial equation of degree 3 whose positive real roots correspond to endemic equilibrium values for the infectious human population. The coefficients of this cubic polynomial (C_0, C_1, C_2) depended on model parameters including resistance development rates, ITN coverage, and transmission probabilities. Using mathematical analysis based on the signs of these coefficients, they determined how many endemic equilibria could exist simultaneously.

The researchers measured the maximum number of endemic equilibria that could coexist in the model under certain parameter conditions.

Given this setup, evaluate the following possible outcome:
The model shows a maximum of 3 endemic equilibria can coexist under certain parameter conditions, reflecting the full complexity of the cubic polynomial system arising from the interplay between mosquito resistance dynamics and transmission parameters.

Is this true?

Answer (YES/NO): YES